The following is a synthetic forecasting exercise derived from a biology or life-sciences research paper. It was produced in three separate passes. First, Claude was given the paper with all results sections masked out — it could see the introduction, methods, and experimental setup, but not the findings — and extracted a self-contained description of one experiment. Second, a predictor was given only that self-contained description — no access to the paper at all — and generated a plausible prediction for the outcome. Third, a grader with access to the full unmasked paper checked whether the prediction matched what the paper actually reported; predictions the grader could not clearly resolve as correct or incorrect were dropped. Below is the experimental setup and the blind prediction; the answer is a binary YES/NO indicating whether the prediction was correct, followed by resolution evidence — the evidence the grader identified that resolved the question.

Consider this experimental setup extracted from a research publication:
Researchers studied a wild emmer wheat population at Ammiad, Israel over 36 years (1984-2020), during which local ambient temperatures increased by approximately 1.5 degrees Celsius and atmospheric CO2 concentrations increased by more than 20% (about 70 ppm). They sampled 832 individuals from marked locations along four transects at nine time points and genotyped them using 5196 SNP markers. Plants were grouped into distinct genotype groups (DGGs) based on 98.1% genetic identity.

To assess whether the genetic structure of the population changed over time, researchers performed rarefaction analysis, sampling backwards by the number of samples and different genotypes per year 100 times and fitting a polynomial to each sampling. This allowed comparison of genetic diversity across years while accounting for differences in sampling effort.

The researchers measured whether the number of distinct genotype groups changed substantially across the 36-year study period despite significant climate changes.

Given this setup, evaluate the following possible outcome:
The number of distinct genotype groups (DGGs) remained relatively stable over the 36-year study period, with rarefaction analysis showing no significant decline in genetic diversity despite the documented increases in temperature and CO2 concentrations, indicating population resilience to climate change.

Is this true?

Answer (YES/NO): YES